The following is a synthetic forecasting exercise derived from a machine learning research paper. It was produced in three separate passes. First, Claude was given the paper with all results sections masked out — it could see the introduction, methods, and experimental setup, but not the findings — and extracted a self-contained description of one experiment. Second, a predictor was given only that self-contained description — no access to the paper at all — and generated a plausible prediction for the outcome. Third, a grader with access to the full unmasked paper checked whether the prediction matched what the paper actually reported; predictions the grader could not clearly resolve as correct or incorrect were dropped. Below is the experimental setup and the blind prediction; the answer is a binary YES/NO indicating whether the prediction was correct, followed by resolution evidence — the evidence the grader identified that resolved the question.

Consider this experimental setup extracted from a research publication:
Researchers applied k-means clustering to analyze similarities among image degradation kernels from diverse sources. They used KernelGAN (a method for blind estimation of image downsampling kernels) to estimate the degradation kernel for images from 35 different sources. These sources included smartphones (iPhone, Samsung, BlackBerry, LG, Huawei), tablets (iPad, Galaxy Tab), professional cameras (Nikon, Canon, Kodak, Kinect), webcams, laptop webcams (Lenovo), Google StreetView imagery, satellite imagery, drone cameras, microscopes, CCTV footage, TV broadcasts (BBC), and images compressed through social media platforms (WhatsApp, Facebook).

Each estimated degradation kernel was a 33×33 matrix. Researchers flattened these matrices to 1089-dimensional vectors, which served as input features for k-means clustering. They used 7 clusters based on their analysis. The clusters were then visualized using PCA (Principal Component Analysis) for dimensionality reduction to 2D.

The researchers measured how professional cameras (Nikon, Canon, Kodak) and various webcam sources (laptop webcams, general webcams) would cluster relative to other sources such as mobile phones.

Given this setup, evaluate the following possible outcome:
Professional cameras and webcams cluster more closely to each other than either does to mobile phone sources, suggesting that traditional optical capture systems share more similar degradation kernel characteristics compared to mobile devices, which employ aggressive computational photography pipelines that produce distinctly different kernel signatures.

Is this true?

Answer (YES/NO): YES